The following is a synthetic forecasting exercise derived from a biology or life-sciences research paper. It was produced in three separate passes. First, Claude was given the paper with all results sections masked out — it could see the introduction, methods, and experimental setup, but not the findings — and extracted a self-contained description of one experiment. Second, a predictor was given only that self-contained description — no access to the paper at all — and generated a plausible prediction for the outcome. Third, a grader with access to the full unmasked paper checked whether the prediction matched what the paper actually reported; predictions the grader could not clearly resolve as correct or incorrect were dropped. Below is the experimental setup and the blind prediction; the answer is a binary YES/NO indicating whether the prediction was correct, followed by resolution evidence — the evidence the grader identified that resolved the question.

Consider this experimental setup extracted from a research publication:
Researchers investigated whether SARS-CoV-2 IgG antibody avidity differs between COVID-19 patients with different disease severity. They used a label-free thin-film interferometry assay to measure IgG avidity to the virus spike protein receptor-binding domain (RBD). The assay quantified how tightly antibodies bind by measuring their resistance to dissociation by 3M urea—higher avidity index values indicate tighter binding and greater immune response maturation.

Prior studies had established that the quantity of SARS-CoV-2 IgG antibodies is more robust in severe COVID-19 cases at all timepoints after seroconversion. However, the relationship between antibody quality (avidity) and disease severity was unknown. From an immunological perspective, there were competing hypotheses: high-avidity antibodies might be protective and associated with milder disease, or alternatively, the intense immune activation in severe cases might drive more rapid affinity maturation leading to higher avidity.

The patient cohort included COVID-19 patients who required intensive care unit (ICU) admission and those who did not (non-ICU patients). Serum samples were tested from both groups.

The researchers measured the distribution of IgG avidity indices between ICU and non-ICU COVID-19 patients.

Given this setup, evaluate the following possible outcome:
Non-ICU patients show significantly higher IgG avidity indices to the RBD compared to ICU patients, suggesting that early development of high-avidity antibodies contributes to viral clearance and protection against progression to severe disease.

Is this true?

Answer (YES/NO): NO